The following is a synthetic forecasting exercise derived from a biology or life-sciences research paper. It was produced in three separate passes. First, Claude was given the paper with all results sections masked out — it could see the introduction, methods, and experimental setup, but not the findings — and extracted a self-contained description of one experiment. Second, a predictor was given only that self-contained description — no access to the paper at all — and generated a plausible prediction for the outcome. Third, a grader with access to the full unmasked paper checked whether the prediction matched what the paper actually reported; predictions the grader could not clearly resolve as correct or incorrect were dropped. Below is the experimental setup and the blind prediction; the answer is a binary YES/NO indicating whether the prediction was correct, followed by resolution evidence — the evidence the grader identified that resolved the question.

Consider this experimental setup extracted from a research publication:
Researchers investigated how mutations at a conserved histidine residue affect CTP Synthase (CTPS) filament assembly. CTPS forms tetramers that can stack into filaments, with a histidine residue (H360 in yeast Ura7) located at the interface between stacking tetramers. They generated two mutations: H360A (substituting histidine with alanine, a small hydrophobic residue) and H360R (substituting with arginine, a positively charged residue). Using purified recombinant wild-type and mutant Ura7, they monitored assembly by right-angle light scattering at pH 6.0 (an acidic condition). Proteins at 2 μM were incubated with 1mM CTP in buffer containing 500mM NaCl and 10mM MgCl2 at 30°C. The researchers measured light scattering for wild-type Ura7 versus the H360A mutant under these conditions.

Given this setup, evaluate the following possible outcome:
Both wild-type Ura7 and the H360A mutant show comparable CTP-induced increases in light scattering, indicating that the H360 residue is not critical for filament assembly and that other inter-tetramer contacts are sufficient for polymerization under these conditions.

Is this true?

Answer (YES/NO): NO